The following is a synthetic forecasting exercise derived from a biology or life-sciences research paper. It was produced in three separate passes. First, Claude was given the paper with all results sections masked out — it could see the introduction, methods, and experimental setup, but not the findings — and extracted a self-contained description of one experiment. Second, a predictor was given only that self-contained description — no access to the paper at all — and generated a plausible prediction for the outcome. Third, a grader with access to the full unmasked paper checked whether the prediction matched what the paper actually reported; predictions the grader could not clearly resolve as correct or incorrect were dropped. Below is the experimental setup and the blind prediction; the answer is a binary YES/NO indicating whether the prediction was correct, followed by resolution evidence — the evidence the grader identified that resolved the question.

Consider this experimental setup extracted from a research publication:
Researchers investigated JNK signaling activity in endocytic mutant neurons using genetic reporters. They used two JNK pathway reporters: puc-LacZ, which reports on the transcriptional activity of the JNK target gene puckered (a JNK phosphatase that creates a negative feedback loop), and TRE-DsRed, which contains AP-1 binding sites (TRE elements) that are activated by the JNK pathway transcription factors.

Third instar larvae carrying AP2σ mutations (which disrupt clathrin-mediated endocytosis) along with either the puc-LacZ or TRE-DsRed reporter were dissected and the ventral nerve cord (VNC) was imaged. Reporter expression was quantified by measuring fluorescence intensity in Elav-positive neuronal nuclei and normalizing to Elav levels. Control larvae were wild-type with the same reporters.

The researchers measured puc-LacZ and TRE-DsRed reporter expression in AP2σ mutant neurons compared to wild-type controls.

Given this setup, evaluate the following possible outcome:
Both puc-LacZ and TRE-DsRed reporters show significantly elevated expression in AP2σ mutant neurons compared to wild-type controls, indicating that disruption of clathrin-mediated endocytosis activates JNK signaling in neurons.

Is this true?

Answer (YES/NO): YES